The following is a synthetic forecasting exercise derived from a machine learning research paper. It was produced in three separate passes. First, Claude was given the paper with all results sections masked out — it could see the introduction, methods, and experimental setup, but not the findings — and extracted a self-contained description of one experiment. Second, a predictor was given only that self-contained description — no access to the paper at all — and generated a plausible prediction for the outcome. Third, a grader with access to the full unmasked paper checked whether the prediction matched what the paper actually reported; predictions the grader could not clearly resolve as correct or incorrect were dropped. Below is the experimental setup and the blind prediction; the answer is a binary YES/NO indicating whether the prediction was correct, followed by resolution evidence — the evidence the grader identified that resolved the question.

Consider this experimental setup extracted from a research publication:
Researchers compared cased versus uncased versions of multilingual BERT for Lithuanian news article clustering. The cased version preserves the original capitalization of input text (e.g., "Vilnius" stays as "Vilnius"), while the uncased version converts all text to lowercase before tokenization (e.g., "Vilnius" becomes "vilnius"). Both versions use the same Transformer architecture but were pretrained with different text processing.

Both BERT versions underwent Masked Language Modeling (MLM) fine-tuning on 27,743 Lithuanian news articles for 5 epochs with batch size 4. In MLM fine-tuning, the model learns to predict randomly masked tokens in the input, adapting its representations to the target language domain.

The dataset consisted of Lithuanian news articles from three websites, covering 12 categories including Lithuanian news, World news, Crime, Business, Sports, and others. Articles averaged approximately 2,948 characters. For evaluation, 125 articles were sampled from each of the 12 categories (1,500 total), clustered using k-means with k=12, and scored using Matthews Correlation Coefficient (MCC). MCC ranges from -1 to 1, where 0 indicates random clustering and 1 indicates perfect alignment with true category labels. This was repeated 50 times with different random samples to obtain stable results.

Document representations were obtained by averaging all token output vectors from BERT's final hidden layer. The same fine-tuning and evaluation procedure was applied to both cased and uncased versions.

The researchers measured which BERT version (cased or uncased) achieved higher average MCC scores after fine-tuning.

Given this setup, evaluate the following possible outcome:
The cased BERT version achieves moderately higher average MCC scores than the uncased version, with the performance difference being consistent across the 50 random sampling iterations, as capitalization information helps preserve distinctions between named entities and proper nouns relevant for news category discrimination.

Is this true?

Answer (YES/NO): NO